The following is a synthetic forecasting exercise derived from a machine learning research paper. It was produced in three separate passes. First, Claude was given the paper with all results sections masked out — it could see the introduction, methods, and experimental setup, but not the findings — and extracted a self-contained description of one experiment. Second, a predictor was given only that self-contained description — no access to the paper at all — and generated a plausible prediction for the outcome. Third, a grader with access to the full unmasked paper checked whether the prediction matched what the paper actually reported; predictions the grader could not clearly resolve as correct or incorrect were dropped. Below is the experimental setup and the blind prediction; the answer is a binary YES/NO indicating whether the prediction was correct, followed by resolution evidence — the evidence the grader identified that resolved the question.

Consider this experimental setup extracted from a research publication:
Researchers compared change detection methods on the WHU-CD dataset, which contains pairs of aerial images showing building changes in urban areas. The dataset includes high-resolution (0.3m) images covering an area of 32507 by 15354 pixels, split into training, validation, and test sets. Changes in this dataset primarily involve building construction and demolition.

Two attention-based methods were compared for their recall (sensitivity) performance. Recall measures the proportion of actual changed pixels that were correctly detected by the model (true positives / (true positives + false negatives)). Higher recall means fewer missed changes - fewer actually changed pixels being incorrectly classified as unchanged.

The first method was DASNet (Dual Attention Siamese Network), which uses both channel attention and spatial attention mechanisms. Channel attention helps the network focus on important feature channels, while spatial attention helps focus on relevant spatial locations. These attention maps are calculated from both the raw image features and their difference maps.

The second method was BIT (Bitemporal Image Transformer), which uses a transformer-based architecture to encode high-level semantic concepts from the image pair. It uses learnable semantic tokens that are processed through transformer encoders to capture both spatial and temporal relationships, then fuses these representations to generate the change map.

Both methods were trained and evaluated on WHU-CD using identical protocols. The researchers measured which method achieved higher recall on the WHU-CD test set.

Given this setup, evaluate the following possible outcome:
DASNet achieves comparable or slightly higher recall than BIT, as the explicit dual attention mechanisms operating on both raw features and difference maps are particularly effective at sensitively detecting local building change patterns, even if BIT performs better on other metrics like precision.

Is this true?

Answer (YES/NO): NO